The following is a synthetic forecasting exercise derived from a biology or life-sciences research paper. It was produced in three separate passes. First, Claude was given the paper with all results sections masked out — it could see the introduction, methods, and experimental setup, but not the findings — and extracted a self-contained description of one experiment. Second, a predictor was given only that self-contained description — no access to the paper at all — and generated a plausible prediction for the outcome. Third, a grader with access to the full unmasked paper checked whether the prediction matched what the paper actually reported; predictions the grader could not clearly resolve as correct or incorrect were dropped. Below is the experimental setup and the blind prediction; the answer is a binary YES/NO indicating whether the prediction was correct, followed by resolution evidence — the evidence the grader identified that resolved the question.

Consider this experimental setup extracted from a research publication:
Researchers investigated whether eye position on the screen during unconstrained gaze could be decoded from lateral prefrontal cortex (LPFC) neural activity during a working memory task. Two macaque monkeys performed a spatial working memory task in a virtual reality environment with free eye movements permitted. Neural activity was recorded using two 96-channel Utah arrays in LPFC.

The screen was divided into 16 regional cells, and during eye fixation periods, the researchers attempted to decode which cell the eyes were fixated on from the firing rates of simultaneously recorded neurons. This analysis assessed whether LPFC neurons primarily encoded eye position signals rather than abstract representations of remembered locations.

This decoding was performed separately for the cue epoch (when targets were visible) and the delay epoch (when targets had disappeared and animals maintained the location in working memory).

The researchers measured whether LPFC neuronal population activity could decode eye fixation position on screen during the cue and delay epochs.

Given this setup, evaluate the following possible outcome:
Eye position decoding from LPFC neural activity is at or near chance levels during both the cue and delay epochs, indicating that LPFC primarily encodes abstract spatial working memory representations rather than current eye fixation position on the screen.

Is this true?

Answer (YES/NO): YES